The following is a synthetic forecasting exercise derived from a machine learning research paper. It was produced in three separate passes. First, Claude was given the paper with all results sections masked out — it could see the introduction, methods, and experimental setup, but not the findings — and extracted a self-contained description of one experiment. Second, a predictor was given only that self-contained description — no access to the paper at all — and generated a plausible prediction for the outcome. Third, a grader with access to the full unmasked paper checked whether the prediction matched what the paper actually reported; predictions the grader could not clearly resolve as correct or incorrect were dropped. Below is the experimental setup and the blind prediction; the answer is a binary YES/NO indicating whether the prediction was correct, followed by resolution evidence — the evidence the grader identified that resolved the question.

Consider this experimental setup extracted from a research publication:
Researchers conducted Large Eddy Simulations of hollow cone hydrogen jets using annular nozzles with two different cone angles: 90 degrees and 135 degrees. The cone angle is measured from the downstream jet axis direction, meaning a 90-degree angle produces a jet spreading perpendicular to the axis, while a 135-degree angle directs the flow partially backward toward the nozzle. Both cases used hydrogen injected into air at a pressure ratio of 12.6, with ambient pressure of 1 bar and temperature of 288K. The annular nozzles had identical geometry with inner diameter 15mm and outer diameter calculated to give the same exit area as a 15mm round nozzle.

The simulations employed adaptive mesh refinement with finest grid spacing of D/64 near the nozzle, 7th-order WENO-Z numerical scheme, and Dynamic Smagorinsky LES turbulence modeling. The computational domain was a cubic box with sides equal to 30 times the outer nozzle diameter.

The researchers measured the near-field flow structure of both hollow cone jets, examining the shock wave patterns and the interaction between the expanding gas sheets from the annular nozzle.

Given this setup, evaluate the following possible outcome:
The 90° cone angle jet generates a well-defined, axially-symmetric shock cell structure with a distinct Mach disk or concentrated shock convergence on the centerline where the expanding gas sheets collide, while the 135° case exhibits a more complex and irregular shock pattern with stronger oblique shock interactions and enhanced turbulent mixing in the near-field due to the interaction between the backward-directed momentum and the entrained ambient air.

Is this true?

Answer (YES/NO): NO